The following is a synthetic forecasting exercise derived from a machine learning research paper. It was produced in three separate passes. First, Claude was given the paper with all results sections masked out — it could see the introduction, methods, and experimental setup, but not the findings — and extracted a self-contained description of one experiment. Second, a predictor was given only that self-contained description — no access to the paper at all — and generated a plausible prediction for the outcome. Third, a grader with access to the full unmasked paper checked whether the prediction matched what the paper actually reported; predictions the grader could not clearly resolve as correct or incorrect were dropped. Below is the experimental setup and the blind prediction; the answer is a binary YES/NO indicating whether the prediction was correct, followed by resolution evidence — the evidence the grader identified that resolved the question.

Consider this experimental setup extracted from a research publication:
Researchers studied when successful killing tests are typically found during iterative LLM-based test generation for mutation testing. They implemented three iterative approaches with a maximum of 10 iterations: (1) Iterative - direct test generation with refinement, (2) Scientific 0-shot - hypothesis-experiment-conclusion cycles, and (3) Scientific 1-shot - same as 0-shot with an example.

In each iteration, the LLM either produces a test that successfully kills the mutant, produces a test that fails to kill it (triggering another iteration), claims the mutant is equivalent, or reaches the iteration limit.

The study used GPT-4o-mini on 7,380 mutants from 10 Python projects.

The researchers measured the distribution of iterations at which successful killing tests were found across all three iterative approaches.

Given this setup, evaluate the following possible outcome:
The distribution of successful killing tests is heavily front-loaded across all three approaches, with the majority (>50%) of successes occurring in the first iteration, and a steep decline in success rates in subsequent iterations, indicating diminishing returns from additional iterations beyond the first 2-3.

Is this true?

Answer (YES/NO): NO